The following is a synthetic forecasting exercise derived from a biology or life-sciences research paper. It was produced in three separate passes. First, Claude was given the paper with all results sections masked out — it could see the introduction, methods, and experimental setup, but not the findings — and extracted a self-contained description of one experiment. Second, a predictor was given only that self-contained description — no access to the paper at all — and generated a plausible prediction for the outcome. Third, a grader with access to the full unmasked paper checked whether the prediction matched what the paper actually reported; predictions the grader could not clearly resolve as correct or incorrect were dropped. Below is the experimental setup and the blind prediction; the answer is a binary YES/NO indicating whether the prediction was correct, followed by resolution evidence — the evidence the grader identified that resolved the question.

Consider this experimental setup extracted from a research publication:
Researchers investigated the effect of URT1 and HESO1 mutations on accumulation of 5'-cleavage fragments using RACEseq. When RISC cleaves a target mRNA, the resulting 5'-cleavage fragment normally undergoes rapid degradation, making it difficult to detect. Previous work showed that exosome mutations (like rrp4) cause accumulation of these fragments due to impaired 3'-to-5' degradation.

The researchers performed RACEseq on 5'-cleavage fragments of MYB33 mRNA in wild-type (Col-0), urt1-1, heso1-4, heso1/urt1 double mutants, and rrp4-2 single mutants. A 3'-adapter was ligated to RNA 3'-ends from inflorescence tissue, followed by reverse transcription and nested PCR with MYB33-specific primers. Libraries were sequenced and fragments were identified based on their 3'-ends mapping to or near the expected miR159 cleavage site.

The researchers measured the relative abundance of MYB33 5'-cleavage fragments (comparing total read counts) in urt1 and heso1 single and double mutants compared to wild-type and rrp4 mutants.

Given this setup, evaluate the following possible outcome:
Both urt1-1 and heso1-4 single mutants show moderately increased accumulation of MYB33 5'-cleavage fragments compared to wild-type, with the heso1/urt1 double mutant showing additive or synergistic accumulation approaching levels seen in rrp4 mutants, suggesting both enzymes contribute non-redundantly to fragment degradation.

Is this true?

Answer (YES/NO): NO